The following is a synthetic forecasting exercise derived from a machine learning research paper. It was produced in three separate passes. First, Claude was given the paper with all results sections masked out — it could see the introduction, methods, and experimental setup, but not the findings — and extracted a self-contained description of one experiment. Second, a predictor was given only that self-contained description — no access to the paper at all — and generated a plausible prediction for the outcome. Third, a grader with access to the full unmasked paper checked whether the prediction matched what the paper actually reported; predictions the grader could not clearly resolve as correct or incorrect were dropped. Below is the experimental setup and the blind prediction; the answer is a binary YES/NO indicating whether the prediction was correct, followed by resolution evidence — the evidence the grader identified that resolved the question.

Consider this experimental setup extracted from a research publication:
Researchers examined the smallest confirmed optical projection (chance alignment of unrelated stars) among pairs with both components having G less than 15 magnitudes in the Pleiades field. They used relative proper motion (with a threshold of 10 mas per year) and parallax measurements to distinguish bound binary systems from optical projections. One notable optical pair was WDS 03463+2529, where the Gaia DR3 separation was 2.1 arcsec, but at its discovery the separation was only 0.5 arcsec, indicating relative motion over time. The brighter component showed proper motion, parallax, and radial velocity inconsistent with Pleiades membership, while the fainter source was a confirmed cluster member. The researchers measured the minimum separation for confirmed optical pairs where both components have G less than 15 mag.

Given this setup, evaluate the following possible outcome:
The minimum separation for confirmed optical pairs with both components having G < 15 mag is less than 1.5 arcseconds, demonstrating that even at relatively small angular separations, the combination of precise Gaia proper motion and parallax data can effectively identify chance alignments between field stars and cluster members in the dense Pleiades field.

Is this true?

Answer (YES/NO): NO